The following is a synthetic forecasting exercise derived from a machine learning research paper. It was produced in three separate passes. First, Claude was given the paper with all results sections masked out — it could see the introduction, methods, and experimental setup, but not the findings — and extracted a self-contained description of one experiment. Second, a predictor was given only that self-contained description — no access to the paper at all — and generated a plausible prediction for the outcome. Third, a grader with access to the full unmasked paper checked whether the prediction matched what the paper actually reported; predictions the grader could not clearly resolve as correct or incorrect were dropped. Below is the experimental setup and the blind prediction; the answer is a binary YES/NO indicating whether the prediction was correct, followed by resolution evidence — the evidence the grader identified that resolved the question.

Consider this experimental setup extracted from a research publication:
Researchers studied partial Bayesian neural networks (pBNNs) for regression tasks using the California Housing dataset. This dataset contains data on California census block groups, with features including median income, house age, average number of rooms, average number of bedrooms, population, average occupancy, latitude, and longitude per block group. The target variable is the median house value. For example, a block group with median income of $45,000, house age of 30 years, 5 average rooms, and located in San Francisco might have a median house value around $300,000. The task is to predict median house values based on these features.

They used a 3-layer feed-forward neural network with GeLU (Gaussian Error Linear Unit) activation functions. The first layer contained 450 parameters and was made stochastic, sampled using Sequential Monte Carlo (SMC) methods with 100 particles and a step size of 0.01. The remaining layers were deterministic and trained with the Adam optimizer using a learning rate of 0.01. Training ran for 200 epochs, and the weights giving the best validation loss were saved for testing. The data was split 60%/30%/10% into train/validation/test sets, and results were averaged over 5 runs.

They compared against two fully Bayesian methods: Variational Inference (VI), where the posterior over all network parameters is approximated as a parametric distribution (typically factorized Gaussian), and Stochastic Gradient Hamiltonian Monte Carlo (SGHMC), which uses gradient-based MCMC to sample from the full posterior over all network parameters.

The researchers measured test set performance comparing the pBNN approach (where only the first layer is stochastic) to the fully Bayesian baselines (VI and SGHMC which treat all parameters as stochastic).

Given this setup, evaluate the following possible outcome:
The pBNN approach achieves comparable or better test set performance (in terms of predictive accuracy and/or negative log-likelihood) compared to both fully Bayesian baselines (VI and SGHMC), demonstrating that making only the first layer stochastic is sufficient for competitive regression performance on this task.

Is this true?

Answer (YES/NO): YES